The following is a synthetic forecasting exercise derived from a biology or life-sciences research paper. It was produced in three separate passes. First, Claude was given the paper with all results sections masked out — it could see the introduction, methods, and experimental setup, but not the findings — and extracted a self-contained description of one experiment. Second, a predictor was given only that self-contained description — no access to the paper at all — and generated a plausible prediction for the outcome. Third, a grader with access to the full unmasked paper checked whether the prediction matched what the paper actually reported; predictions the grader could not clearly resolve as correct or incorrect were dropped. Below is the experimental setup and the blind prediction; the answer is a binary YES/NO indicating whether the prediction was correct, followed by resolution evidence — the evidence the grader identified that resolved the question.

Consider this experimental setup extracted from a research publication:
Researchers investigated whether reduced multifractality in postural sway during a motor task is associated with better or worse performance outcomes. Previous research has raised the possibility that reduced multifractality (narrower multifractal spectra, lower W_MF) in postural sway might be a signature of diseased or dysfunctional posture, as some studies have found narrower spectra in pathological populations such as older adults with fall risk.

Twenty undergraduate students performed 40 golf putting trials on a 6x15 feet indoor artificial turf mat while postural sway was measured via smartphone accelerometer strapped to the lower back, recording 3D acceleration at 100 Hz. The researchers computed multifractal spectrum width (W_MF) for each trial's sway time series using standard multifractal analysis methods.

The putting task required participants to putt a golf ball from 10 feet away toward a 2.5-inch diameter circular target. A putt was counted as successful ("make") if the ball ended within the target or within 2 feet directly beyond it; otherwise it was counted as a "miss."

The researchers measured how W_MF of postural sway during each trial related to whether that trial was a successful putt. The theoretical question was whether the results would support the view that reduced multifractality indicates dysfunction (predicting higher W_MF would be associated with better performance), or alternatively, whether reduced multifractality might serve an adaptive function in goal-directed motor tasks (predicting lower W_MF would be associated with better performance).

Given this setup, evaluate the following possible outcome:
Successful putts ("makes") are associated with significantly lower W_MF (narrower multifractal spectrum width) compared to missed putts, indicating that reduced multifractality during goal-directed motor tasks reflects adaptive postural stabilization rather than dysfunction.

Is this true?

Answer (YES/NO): YES